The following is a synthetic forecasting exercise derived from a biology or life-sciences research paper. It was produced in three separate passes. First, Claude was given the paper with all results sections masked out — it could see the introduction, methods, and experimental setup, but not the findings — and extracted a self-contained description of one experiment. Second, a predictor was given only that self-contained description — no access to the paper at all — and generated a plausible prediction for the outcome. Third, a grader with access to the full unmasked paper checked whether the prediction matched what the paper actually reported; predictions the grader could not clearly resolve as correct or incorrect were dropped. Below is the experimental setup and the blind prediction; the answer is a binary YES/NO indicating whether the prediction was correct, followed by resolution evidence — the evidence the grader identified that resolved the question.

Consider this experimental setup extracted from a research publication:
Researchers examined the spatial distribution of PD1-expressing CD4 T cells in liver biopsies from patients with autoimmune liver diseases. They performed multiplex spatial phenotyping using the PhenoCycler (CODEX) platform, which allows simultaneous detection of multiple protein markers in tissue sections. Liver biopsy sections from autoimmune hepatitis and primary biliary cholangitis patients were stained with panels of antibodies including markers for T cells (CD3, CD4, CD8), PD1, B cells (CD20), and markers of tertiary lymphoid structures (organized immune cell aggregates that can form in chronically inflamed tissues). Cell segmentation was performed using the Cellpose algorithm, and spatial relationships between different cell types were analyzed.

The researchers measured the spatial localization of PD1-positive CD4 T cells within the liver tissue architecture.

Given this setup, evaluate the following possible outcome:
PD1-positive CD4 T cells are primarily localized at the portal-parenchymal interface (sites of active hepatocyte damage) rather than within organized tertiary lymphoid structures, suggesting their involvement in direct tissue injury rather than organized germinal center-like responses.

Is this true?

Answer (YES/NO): NO